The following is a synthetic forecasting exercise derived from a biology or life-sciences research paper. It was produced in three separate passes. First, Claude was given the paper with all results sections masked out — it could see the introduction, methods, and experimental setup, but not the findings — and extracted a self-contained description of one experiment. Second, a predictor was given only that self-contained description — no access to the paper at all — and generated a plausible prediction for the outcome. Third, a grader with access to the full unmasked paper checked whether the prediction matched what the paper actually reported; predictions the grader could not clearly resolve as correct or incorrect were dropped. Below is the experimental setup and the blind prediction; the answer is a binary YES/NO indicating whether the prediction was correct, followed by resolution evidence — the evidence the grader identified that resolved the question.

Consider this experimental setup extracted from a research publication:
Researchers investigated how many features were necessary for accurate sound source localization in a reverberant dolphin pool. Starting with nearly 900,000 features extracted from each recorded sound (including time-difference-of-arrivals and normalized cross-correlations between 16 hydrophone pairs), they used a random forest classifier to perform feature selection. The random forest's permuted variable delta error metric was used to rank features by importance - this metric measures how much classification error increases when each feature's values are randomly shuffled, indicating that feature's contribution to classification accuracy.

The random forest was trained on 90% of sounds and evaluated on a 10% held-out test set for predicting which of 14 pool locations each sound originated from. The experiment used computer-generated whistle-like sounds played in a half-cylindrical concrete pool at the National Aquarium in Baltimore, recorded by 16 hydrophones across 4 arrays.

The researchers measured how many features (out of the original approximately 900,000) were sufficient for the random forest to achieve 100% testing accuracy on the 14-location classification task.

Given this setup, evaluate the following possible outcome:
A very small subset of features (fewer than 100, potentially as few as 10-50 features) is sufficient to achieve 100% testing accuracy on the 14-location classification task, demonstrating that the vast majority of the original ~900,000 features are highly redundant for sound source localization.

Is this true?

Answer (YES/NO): NO